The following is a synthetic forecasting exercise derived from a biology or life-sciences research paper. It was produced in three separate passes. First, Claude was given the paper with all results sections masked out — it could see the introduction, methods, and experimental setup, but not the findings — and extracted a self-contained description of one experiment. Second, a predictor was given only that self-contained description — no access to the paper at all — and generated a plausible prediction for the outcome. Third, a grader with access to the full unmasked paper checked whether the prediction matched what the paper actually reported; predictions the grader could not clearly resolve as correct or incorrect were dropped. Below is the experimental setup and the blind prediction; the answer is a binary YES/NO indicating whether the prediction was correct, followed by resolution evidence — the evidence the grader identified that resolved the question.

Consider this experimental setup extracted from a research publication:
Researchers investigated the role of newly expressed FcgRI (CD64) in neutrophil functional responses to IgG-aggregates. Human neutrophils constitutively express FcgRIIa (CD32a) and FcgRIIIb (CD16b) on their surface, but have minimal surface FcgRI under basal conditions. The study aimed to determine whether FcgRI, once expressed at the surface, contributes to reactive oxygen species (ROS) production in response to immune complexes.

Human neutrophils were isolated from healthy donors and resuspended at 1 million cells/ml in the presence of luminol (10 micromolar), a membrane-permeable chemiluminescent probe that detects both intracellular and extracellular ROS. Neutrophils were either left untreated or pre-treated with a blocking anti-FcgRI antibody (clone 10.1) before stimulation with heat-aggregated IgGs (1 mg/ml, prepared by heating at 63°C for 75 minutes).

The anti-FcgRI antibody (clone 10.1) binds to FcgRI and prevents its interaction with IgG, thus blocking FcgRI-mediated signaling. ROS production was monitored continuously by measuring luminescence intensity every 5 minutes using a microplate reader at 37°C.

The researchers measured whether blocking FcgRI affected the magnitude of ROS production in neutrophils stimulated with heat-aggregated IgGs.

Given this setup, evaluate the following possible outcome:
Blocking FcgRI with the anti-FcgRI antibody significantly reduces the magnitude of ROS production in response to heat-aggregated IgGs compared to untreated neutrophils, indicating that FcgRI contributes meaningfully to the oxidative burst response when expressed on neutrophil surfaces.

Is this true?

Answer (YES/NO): YES